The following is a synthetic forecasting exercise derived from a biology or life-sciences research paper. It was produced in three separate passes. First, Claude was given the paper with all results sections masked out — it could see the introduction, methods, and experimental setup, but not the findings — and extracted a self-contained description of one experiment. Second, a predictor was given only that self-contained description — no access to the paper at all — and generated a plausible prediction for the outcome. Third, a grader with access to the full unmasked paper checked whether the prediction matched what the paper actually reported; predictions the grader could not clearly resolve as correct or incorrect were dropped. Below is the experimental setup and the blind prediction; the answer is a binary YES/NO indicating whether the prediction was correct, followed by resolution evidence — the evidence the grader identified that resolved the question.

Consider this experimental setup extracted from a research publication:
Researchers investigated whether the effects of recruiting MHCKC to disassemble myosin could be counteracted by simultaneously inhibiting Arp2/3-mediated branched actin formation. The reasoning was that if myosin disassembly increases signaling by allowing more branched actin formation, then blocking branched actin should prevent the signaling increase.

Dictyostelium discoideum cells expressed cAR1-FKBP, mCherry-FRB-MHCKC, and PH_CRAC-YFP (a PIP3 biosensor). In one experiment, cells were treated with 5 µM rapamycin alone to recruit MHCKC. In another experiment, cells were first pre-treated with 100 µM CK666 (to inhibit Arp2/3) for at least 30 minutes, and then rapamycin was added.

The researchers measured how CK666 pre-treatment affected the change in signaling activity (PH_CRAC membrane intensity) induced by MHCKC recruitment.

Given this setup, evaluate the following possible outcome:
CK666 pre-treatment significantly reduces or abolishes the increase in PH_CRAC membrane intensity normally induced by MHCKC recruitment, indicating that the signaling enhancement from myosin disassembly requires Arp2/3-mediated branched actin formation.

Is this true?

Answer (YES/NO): NO